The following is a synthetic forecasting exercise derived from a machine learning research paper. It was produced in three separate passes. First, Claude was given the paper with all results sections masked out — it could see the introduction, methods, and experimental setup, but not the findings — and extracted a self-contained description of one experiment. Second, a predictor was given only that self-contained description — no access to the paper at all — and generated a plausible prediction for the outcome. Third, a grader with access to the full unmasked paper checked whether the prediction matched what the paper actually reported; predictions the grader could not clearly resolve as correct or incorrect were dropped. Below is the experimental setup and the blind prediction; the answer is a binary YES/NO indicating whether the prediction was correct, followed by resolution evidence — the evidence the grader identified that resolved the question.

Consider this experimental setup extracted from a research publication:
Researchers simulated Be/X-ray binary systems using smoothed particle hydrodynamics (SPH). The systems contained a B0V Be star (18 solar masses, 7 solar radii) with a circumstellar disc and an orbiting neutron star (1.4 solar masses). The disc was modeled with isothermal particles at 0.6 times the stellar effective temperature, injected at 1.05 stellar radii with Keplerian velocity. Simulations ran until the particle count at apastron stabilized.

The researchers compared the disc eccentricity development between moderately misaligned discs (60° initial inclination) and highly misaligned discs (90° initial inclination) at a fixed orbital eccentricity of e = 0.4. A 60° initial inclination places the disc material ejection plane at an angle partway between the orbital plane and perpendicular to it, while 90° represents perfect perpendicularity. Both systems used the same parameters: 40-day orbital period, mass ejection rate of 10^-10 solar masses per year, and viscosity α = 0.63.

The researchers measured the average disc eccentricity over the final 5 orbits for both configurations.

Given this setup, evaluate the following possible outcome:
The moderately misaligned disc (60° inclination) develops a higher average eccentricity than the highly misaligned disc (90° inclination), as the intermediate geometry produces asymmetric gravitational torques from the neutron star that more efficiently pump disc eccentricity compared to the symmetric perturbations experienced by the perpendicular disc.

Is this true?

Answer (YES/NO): NO